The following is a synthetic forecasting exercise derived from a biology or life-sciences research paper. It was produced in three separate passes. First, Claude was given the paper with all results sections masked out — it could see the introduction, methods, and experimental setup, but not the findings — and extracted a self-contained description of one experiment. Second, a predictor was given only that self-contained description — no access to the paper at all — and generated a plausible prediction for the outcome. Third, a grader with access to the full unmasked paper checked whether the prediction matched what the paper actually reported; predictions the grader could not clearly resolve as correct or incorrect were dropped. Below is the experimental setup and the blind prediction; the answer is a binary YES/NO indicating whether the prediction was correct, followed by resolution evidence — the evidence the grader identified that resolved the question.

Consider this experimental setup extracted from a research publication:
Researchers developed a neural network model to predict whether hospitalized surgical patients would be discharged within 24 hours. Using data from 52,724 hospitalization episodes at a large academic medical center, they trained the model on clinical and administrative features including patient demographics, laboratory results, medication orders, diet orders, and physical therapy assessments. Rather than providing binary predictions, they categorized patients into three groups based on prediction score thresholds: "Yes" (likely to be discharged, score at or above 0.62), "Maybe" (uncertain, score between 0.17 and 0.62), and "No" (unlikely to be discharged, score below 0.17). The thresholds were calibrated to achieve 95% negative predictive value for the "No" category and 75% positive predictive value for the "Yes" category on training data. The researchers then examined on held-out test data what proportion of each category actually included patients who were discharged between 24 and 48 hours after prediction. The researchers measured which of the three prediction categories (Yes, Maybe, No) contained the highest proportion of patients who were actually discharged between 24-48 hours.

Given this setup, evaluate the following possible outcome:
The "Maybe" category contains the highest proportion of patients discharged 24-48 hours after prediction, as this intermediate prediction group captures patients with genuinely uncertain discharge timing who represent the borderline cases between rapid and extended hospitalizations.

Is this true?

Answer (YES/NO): YES